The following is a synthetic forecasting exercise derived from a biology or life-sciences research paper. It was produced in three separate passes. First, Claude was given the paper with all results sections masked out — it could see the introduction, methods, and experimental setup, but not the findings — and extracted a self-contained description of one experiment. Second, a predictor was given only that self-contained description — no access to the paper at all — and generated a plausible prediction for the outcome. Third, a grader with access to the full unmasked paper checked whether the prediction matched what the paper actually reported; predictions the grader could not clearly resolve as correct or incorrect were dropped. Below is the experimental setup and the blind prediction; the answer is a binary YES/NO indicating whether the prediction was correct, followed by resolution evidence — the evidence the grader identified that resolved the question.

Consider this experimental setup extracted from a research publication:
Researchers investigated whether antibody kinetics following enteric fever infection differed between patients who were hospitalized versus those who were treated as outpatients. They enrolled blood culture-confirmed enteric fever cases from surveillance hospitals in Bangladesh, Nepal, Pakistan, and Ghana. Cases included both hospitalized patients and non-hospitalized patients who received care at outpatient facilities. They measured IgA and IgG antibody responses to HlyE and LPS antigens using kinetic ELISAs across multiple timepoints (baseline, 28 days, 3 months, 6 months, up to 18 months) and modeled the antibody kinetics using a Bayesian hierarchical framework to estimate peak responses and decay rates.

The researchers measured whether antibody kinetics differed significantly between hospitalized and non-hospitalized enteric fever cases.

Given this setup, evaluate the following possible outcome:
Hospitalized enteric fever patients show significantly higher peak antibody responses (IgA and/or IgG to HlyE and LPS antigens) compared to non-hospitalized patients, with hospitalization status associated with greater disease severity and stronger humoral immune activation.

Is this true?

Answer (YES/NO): NO